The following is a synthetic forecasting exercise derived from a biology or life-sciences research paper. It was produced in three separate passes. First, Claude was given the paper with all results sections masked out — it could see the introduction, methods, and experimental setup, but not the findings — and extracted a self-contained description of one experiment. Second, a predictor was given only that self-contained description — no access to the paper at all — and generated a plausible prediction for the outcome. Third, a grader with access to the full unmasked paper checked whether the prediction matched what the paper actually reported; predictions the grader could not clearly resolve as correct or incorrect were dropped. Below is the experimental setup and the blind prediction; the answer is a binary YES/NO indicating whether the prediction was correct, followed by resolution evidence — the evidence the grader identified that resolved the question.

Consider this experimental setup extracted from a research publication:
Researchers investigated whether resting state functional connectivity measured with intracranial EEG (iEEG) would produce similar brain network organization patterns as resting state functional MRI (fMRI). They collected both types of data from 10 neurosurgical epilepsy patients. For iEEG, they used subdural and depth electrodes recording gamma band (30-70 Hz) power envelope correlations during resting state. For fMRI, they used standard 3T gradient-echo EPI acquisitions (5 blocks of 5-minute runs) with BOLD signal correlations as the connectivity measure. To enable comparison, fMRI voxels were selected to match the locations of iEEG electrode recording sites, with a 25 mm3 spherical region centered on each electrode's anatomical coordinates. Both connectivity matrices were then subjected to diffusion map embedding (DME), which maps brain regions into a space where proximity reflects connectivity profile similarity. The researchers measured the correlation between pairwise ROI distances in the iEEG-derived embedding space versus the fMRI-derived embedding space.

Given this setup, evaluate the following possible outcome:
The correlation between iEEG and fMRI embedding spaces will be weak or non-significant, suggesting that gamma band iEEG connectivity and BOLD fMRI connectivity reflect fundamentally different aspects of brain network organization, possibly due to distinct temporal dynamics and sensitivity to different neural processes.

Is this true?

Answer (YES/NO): NO